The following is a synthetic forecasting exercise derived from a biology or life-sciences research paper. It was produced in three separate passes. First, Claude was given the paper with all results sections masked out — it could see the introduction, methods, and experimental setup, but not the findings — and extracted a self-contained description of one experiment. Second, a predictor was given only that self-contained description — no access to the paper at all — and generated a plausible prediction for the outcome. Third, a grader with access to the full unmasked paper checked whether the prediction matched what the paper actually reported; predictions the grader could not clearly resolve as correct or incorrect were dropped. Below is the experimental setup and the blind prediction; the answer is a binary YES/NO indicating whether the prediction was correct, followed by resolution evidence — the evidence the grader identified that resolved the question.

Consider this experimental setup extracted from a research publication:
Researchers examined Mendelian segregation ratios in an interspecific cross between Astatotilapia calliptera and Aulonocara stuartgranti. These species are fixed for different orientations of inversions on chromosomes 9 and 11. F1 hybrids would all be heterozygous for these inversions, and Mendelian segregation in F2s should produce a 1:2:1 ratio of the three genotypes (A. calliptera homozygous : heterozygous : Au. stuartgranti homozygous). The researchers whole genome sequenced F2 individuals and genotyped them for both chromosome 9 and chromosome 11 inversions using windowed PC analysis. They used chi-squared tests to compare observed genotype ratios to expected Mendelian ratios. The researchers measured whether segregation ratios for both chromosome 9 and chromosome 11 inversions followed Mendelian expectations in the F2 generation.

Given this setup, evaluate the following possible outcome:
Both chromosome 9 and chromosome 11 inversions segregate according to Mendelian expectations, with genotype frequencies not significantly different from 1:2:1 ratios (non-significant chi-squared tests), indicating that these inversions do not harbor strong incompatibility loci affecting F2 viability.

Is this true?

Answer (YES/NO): NO